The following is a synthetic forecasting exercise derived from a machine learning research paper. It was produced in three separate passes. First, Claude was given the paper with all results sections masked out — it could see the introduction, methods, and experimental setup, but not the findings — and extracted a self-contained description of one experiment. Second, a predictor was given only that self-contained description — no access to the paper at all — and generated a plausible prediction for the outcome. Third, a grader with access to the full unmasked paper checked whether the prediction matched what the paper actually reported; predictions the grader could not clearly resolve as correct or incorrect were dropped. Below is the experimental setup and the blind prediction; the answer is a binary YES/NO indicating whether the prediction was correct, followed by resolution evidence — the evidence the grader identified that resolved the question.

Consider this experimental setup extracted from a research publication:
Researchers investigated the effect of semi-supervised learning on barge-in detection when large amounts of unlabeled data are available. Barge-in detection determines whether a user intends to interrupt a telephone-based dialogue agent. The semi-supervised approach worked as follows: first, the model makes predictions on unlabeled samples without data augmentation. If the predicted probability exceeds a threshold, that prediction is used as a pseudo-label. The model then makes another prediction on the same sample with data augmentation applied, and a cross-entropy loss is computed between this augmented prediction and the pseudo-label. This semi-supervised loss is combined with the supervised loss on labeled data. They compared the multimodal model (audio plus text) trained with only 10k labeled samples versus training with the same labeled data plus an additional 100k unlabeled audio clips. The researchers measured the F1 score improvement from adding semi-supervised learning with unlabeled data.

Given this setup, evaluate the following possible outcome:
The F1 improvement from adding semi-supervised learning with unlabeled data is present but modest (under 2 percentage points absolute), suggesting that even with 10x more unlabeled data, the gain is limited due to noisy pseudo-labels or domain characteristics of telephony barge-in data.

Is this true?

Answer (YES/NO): NO